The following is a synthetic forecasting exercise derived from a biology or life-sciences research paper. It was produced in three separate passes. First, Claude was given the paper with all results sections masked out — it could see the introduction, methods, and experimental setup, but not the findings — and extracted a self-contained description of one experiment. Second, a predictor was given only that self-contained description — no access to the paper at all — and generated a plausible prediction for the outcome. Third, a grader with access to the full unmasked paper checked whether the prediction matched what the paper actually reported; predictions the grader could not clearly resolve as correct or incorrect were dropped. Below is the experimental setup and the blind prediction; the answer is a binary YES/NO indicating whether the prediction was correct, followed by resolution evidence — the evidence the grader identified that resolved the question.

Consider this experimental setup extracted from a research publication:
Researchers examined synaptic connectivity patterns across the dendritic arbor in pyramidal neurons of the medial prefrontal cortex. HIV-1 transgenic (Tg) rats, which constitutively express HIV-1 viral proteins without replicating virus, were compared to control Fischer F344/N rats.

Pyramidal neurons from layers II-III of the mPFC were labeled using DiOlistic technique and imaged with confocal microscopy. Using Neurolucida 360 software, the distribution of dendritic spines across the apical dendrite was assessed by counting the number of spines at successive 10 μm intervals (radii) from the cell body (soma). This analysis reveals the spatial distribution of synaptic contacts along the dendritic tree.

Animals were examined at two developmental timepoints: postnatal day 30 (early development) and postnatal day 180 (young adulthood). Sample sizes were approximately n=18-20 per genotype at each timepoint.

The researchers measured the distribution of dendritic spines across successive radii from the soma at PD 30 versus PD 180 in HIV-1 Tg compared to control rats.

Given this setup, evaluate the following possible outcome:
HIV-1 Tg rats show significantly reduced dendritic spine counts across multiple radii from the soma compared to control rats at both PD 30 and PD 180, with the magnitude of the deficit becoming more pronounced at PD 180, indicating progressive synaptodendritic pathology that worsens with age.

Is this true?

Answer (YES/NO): NO